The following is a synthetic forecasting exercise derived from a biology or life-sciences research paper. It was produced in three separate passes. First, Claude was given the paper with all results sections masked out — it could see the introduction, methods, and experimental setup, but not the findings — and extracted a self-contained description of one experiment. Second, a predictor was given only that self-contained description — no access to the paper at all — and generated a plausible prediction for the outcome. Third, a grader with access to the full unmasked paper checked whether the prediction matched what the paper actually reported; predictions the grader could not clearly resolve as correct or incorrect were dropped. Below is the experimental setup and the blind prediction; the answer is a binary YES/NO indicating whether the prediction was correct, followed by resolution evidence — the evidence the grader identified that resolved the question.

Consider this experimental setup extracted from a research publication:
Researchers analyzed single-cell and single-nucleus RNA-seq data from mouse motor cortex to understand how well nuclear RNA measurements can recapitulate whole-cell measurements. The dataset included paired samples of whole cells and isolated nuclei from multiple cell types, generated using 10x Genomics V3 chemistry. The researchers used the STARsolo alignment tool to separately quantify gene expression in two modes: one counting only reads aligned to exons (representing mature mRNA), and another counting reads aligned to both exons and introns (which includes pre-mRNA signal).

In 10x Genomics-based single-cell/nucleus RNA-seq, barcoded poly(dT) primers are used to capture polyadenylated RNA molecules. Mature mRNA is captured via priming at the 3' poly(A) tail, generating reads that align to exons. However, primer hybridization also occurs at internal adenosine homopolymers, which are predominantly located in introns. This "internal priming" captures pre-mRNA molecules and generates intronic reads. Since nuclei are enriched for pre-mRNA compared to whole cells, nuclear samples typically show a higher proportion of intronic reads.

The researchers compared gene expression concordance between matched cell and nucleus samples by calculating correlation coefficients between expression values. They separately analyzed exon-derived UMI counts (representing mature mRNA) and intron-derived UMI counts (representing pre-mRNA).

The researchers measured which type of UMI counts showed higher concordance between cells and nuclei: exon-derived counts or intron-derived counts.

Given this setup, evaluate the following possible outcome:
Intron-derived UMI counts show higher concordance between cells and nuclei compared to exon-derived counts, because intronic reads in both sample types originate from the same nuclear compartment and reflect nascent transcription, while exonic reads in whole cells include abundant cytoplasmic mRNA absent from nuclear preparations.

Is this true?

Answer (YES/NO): YES